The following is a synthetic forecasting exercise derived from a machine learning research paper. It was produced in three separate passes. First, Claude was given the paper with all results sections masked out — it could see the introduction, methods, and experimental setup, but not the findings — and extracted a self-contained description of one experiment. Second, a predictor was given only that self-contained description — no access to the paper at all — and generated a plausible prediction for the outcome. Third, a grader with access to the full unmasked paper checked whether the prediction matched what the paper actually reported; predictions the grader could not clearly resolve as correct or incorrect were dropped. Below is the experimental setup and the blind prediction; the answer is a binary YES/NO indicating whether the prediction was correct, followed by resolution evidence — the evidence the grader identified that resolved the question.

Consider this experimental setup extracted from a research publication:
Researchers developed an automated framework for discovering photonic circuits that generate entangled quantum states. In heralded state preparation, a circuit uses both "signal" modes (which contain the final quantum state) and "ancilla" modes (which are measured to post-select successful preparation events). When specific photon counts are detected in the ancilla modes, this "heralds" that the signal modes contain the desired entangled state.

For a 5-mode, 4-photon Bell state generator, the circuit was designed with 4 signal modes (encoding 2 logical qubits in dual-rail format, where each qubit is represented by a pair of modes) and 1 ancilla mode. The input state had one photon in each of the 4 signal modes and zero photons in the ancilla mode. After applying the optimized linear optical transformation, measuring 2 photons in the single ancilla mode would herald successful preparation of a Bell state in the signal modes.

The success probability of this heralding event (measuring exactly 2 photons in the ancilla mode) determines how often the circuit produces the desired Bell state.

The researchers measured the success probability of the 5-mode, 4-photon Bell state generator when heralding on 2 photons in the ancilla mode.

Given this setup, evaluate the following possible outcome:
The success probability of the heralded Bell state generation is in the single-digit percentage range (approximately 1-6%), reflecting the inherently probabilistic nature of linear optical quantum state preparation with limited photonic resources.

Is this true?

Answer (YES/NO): NO